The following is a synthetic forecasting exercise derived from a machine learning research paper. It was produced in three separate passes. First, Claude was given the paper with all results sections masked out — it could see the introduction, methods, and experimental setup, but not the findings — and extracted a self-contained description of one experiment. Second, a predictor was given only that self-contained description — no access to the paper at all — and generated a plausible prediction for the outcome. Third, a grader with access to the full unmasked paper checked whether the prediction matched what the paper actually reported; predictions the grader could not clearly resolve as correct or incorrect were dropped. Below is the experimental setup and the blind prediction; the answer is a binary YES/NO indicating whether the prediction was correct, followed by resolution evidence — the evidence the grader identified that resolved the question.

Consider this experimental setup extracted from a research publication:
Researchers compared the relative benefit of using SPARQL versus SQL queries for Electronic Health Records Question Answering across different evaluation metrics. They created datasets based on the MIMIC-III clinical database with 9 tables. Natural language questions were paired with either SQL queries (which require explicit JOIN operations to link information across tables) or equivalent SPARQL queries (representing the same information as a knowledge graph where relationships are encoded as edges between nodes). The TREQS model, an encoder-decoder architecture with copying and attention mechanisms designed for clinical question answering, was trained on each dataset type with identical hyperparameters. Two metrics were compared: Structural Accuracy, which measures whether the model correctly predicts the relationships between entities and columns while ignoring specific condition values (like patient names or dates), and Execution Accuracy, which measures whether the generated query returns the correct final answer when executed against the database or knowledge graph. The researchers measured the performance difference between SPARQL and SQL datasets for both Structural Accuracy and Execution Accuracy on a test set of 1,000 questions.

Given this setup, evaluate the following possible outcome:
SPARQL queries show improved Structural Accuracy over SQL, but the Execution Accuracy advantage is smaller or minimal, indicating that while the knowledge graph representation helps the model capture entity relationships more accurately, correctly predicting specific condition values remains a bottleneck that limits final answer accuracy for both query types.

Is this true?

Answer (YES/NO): YES